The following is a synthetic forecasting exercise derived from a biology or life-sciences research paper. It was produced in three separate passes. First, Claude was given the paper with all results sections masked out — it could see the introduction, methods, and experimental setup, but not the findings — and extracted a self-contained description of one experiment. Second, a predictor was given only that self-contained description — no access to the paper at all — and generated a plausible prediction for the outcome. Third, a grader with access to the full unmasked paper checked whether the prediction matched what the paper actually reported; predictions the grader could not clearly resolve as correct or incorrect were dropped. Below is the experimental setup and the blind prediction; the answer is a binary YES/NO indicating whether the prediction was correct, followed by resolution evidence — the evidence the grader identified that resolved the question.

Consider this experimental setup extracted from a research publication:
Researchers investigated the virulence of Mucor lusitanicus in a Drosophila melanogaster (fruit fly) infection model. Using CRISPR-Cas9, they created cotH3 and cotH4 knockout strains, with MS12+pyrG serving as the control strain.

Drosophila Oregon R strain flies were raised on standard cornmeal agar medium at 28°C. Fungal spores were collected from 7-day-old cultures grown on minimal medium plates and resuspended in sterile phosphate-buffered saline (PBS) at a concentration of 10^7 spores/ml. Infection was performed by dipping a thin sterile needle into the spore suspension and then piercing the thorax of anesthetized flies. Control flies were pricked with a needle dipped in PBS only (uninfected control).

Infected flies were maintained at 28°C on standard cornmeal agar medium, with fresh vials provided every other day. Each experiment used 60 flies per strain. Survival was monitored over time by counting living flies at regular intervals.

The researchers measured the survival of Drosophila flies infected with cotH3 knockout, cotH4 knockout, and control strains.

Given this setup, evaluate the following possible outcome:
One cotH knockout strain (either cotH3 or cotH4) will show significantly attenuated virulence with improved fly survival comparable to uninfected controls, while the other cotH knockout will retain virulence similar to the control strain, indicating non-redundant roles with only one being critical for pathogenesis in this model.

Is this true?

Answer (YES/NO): NO